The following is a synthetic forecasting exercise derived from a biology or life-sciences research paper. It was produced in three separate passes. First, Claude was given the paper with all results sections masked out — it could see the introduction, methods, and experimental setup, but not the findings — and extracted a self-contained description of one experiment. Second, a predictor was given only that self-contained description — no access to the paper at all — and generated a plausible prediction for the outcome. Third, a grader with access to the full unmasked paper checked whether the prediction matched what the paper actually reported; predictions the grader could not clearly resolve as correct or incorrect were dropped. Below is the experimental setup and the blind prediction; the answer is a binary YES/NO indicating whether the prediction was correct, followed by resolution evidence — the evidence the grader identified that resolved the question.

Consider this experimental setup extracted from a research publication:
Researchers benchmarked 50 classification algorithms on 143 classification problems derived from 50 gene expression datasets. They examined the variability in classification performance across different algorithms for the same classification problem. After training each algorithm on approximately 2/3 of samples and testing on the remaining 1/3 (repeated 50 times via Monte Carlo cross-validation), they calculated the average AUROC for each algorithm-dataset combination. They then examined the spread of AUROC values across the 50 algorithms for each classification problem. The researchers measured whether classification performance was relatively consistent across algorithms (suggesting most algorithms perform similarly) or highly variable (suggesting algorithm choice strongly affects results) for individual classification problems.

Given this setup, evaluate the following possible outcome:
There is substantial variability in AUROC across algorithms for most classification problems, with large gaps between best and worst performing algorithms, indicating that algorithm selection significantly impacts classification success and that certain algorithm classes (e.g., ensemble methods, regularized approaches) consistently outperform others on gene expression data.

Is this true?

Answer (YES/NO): YES